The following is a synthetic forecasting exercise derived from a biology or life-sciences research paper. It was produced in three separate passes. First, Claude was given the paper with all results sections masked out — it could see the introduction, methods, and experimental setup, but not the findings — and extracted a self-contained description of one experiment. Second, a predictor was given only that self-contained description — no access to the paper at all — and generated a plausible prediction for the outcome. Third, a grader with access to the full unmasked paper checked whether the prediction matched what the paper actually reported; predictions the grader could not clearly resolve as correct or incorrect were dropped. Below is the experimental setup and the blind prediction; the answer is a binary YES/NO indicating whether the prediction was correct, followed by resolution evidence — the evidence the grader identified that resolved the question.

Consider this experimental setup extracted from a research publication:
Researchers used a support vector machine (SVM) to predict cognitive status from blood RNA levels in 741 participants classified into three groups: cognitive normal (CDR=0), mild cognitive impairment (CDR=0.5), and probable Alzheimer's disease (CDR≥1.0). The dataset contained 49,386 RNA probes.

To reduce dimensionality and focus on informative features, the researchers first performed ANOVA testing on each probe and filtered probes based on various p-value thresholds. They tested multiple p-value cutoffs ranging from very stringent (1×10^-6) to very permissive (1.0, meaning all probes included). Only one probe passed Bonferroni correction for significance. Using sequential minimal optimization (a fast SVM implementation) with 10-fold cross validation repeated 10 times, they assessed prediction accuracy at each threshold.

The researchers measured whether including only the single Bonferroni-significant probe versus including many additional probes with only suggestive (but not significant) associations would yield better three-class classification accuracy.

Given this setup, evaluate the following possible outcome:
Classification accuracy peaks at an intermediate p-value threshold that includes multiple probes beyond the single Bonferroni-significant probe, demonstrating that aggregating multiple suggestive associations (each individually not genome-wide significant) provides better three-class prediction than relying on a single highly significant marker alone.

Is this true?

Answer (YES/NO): YES